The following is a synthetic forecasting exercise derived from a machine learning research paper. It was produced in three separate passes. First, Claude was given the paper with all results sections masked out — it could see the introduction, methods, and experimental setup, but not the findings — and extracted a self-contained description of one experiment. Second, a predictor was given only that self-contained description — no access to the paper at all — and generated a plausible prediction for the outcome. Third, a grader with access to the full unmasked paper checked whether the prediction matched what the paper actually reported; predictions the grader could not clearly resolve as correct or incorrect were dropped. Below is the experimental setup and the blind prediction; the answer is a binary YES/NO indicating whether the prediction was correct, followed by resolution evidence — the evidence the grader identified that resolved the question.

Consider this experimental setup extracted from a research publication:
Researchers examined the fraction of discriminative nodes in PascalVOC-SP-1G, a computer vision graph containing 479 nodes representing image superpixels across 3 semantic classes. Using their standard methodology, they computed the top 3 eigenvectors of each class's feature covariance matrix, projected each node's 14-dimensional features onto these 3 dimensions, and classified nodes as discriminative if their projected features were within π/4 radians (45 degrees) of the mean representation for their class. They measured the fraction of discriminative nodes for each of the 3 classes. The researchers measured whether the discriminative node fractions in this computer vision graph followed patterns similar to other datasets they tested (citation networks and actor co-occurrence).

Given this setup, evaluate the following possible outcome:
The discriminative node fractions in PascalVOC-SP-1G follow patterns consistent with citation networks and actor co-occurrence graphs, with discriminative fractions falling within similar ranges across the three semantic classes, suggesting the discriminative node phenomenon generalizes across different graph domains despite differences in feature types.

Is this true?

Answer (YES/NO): NO